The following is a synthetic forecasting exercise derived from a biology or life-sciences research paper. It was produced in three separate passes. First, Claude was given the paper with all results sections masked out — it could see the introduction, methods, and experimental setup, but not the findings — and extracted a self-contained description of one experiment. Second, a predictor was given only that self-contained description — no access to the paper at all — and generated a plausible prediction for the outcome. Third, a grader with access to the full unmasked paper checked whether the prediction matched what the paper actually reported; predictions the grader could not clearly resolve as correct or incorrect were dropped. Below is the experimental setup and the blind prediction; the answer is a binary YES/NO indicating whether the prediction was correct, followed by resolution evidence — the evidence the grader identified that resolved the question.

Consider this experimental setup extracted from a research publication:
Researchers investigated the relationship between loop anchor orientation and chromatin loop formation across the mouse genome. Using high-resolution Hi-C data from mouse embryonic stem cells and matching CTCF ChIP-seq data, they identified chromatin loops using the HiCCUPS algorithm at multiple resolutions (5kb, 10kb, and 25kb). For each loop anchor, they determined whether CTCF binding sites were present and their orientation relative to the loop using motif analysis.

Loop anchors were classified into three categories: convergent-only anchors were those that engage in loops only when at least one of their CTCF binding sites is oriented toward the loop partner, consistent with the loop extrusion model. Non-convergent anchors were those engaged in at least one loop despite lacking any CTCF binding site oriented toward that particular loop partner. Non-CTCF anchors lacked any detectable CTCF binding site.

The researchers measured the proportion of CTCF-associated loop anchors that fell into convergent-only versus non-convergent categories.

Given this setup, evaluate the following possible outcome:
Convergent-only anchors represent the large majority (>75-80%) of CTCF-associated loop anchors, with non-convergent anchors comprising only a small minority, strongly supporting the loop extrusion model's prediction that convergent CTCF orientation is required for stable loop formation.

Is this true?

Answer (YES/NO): YES